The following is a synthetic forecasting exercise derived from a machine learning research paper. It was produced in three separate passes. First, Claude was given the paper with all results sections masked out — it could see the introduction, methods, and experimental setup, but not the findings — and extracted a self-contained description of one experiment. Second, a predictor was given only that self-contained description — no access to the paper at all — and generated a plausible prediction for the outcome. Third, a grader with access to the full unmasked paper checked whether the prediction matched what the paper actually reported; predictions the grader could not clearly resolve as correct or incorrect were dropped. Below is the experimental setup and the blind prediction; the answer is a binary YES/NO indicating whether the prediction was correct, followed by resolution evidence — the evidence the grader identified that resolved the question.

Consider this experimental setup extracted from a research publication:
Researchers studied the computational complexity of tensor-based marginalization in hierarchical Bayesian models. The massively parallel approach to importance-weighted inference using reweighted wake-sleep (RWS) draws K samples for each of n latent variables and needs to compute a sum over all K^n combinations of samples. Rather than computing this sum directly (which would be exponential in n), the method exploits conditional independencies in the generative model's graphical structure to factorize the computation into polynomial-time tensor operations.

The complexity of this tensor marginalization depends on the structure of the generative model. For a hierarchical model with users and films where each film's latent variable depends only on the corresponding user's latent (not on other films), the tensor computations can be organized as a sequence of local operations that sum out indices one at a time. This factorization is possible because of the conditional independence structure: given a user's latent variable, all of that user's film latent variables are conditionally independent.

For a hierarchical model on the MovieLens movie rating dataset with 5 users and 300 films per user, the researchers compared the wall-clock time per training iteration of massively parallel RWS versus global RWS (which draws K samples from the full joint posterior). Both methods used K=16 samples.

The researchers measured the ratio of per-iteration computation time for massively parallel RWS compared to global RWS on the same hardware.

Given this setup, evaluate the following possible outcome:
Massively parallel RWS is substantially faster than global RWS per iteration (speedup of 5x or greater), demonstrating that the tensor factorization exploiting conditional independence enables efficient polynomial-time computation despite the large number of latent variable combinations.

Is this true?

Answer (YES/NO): NO